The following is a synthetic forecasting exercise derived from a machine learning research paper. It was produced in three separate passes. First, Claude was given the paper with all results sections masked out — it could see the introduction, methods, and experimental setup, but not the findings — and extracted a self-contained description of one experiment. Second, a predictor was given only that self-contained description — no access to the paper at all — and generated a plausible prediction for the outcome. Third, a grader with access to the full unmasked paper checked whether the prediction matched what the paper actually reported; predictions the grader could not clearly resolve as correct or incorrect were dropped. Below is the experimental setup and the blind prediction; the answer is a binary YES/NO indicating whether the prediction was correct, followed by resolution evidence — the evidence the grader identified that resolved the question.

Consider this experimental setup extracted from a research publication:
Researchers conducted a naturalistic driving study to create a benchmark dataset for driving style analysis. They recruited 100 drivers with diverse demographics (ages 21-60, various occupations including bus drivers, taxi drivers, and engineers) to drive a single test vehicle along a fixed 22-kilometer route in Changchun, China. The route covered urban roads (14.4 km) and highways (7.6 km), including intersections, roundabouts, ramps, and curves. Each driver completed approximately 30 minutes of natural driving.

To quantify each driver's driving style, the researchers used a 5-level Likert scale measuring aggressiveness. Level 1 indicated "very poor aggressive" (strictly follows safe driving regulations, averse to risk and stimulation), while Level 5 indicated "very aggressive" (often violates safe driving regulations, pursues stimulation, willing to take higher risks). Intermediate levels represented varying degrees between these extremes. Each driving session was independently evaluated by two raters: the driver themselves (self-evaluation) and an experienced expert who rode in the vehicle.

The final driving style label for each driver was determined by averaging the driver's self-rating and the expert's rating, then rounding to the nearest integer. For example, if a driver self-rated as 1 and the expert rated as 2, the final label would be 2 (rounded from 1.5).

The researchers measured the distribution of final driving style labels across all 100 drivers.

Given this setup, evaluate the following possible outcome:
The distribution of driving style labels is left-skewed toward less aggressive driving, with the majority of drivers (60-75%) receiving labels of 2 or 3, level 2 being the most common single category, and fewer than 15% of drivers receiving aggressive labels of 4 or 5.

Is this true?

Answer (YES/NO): NO